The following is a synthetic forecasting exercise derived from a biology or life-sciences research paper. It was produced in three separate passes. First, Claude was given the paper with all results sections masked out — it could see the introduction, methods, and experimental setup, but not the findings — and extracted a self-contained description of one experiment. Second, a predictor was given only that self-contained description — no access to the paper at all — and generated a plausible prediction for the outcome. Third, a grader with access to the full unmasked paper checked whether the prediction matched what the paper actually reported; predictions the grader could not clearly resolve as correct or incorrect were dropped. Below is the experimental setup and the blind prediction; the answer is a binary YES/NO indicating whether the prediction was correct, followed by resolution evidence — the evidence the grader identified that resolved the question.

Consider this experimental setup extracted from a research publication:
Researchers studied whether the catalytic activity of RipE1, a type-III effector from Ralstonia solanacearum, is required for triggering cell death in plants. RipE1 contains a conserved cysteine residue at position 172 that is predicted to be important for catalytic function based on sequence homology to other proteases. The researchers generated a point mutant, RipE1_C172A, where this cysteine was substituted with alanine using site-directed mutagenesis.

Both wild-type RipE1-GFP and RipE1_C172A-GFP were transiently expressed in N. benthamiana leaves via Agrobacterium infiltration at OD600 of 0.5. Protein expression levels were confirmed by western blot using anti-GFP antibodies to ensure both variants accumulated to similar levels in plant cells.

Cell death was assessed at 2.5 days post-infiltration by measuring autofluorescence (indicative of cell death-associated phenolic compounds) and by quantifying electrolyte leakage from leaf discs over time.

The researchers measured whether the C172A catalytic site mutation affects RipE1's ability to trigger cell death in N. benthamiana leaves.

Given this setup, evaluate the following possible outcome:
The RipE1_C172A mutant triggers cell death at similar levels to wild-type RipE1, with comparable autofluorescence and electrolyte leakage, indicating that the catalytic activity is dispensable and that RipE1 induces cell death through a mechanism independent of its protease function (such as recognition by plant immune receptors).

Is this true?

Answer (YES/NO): NO